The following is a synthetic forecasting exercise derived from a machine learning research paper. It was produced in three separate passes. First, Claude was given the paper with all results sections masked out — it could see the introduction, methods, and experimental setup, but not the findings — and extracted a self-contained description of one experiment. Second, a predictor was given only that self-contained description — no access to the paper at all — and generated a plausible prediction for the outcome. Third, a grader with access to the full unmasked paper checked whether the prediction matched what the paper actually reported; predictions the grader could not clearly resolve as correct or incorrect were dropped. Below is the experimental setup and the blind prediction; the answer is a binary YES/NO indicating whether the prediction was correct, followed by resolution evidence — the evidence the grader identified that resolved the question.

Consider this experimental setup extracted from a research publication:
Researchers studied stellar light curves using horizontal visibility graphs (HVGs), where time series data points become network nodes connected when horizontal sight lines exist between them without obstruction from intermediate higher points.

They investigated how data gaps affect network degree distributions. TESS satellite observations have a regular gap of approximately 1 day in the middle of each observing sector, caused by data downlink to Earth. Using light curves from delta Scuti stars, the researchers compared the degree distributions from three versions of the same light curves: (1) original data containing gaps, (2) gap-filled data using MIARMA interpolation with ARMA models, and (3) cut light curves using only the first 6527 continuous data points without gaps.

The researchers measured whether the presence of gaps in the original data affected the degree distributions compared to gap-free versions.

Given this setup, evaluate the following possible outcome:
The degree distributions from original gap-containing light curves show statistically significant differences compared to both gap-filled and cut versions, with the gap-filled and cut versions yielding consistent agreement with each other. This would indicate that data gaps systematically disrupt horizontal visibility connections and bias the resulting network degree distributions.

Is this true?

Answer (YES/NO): YES